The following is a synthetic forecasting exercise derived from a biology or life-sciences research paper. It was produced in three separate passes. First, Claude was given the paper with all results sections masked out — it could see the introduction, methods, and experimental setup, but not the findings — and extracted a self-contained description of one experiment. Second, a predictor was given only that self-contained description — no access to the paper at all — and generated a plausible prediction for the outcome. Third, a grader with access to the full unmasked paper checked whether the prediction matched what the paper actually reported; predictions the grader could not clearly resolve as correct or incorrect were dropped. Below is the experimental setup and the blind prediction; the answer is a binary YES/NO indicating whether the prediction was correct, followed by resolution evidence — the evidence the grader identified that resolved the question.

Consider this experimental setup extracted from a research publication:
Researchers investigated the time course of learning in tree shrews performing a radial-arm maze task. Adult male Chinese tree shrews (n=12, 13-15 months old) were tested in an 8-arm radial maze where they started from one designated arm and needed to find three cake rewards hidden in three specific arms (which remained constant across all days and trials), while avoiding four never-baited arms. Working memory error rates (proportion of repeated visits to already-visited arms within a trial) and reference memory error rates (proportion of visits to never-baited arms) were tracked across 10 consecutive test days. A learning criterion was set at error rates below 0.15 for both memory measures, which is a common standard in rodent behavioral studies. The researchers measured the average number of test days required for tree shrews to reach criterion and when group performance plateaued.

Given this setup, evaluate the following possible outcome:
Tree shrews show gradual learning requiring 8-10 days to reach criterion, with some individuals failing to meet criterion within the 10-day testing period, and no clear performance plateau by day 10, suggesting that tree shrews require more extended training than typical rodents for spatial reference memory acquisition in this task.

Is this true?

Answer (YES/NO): NO